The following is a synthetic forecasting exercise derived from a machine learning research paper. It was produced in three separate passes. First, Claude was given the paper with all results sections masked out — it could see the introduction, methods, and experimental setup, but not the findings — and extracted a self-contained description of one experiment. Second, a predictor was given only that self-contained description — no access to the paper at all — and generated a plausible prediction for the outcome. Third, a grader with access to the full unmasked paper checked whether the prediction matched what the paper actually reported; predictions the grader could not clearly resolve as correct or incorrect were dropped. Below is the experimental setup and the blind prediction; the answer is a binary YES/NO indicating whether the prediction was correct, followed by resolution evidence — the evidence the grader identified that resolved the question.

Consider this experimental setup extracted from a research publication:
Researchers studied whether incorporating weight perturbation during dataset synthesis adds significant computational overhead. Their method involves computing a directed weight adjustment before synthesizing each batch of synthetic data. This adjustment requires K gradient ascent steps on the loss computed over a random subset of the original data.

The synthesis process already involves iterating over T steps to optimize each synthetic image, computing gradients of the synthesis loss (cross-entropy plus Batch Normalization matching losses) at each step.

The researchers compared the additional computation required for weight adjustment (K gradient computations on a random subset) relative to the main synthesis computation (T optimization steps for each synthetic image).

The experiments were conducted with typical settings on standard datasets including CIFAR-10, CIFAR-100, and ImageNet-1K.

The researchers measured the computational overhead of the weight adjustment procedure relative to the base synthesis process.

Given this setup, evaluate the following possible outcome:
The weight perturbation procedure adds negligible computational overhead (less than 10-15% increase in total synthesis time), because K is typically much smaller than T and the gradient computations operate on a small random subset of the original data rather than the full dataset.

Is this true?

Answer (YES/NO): YES